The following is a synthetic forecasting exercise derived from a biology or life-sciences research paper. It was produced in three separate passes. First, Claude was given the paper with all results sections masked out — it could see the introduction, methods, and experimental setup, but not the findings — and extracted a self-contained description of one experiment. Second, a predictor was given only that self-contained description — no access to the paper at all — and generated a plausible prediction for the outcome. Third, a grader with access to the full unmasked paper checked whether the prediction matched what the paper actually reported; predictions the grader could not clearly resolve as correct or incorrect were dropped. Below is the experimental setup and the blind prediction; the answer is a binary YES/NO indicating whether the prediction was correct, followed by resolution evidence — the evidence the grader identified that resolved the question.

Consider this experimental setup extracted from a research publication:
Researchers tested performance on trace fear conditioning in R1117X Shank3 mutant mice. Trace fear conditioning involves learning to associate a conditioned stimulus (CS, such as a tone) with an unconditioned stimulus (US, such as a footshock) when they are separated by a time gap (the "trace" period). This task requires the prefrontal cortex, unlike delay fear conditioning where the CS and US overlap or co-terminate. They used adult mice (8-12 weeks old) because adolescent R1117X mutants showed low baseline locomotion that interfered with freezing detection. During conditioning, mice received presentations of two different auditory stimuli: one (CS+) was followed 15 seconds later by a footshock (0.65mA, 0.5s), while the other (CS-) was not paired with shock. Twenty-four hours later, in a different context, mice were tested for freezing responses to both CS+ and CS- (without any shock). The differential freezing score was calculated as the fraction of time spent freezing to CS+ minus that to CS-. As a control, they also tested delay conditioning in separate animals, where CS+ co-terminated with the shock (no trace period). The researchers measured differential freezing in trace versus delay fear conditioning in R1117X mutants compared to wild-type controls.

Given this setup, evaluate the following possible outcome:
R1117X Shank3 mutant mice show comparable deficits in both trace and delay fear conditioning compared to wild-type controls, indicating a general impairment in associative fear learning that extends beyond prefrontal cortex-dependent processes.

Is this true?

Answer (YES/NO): NO